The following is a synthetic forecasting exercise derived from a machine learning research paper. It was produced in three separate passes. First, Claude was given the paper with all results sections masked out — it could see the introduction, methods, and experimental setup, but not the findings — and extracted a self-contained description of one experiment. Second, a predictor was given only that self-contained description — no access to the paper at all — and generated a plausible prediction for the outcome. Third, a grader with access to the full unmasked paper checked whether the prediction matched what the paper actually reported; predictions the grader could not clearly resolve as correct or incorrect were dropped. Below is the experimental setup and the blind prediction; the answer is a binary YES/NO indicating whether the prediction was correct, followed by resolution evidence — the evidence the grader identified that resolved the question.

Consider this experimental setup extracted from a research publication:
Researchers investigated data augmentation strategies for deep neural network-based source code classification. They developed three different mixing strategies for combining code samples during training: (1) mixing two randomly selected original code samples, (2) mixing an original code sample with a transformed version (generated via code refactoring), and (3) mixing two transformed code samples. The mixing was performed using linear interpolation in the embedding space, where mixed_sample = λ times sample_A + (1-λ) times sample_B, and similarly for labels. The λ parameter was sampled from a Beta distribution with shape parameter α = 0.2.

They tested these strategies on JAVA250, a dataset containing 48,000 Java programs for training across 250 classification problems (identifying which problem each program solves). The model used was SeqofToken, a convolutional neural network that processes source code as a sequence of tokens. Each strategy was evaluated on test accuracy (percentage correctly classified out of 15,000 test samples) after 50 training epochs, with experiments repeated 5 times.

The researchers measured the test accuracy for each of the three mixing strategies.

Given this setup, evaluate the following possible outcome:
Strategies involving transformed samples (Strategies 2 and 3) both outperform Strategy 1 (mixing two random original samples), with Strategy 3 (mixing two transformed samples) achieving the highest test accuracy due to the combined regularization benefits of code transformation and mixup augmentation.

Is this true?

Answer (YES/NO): NO